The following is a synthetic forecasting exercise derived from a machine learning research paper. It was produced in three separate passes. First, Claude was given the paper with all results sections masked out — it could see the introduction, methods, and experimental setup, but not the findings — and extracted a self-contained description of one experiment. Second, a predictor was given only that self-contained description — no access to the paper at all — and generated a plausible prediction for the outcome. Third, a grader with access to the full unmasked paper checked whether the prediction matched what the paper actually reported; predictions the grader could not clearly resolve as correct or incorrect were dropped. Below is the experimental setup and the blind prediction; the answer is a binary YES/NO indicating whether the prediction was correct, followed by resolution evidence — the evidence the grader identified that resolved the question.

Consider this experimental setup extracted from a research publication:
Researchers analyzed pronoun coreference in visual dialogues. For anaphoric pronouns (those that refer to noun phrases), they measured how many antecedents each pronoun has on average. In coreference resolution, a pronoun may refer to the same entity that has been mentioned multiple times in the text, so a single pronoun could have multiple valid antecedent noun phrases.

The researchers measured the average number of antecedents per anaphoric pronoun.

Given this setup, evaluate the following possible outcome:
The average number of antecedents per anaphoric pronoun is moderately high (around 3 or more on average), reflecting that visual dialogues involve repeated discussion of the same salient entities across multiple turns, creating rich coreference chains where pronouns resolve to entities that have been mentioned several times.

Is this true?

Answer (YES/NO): NO